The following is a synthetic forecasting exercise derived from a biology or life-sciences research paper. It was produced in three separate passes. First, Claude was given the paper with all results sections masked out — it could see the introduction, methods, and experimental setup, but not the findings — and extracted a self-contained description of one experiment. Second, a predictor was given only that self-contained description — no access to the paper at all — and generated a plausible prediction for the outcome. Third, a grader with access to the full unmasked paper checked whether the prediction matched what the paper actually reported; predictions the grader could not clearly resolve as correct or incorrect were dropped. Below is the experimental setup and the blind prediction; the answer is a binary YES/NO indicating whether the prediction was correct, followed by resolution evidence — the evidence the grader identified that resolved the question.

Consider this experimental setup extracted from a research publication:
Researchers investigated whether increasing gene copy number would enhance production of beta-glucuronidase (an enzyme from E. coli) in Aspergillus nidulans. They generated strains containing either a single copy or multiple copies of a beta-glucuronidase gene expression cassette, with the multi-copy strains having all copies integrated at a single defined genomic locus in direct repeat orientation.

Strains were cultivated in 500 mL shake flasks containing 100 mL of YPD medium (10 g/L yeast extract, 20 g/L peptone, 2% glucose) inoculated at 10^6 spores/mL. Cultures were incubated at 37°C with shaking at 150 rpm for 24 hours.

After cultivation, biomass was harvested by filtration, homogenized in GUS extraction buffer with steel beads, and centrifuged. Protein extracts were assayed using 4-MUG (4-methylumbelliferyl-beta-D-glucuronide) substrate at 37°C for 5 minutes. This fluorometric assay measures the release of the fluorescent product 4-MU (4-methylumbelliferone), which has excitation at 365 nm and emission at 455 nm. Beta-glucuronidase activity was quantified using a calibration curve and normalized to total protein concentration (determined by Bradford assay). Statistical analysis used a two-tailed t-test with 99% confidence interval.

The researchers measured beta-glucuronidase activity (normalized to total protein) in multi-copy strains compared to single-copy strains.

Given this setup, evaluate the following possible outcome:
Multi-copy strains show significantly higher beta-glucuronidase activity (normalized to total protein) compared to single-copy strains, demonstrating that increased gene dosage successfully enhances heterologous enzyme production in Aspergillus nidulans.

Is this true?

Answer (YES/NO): YES